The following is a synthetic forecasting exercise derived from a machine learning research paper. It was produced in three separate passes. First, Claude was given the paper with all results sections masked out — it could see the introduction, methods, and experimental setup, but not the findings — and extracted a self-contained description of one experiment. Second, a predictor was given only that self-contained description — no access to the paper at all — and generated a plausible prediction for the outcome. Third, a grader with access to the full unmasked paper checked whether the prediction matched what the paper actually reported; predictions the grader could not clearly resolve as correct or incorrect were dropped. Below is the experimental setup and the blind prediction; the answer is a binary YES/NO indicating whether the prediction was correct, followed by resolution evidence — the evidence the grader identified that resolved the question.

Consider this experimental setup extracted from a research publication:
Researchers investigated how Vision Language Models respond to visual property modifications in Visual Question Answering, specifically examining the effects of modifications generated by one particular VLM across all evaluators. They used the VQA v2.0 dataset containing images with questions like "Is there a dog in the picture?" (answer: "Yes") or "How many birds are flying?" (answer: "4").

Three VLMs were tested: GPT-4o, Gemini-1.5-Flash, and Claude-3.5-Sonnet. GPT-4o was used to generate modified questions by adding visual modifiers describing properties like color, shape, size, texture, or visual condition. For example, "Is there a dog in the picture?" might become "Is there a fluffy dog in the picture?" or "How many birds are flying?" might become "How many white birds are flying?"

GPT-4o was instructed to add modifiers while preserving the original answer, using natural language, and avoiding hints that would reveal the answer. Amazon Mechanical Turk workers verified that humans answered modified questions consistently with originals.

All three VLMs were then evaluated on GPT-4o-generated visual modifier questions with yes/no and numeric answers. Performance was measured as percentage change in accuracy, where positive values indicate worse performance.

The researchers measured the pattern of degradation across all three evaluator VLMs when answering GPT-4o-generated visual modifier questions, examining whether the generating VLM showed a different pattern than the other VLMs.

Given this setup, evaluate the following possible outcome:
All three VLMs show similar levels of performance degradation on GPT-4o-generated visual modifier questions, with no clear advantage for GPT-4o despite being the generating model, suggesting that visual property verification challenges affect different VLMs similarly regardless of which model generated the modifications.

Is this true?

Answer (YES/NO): NO